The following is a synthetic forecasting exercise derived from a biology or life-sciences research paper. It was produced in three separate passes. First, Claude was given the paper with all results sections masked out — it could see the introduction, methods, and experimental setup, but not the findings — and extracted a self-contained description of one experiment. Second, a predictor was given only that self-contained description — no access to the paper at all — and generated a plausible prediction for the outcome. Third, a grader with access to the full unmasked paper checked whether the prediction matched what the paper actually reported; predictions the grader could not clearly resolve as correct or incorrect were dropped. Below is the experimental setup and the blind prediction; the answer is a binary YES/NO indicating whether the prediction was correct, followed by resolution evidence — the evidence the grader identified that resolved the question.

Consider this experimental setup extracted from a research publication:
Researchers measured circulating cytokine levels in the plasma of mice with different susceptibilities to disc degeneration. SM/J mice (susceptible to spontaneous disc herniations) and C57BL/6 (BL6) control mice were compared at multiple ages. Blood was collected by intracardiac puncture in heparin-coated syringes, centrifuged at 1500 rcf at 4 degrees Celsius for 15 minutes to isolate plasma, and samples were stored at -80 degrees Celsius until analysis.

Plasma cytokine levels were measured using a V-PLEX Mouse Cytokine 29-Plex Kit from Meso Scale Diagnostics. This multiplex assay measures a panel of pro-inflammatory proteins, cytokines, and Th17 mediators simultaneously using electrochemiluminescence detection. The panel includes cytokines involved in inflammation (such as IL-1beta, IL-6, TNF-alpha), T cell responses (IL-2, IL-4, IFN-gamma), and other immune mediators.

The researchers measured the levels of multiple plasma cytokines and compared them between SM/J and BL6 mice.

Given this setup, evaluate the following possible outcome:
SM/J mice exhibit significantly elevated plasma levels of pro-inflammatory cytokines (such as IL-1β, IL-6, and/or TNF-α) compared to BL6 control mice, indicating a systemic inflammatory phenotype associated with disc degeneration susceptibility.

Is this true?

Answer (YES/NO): NO